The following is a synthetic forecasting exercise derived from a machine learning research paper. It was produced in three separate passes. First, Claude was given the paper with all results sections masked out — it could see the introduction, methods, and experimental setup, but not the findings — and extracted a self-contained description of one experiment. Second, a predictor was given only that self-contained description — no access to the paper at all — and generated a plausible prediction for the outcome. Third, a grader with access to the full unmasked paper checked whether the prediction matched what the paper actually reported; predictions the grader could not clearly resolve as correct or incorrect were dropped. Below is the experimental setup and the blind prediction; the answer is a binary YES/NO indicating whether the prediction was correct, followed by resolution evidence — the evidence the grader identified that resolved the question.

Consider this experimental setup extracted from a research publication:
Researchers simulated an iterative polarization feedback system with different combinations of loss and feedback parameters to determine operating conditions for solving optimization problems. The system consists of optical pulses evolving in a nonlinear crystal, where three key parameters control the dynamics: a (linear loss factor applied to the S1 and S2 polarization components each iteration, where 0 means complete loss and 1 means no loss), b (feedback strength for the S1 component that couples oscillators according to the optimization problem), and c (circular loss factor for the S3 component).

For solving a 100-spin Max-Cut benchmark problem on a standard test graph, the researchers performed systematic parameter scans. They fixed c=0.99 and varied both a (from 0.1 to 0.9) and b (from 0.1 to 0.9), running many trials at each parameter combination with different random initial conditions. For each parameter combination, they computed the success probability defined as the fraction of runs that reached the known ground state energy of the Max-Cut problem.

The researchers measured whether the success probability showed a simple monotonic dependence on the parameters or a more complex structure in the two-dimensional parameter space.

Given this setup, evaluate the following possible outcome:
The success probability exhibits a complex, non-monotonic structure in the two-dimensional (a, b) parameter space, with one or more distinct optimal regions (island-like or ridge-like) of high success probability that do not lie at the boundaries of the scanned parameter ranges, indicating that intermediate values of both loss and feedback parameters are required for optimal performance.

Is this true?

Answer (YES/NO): NO